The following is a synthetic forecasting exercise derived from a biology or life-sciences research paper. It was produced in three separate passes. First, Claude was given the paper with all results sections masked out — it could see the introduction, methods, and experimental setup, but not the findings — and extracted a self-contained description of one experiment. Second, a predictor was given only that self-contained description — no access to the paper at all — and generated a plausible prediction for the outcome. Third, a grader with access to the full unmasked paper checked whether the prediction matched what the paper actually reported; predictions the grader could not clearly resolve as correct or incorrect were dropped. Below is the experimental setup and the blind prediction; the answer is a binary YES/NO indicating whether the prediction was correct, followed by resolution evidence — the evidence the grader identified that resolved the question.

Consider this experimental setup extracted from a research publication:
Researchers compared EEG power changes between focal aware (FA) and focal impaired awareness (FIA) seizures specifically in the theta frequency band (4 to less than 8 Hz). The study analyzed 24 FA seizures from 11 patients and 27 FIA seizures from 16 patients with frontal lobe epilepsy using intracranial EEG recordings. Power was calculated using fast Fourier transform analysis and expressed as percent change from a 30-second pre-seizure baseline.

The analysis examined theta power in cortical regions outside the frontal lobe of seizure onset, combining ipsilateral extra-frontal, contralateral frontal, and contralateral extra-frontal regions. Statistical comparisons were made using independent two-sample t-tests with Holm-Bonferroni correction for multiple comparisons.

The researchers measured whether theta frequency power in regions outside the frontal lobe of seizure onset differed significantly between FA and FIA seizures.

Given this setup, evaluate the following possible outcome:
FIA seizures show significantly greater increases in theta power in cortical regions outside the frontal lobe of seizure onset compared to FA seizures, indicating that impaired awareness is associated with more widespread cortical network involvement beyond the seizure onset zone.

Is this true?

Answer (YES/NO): NO